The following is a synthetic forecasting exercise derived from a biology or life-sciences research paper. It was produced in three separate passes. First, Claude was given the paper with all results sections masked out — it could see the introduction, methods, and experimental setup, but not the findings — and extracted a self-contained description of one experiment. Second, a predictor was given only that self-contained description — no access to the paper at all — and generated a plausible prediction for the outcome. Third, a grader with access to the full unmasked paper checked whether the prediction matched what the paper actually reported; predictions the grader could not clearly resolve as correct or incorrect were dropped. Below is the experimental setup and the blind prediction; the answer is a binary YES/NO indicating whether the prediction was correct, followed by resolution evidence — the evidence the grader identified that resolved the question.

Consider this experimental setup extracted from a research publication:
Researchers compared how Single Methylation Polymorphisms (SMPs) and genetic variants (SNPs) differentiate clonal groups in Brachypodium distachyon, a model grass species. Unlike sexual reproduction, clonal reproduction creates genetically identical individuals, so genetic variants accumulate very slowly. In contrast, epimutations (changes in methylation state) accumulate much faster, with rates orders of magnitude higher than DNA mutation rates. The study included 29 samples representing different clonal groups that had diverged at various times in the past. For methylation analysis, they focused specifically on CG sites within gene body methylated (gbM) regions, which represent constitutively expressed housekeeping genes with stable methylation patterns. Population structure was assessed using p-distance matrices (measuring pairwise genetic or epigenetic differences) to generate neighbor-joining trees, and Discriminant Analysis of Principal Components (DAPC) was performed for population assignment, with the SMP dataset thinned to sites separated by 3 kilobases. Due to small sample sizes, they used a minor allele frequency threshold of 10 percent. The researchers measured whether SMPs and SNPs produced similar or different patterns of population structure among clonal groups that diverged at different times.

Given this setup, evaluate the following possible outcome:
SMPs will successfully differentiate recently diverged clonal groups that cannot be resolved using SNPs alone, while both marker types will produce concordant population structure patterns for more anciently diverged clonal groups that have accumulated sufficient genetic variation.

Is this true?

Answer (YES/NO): YES